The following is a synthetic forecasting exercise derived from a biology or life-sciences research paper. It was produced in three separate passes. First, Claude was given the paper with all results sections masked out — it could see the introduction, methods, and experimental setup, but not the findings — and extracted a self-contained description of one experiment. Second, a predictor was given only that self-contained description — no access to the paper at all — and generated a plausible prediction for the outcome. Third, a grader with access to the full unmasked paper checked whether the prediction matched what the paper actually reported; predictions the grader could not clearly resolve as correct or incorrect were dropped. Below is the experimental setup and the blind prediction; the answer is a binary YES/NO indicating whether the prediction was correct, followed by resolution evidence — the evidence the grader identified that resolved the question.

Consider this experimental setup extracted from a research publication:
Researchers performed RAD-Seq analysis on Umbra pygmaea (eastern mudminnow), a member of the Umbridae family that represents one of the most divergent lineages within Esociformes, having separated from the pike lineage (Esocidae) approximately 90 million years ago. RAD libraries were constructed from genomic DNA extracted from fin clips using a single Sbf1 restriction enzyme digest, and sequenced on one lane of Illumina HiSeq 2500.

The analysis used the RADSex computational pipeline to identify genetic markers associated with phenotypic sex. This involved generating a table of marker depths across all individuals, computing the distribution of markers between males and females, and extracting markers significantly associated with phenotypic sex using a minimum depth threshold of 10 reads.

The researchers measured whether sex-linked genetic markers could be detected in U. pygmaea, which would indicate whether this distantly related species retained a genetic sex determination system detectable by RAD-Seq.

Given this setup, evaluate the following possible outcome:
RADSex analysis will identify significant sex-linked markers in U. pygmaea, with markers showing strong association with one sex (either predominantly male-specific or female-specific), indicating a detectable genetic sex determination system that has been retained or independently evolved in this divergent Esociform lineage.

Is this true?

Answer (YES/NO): YES